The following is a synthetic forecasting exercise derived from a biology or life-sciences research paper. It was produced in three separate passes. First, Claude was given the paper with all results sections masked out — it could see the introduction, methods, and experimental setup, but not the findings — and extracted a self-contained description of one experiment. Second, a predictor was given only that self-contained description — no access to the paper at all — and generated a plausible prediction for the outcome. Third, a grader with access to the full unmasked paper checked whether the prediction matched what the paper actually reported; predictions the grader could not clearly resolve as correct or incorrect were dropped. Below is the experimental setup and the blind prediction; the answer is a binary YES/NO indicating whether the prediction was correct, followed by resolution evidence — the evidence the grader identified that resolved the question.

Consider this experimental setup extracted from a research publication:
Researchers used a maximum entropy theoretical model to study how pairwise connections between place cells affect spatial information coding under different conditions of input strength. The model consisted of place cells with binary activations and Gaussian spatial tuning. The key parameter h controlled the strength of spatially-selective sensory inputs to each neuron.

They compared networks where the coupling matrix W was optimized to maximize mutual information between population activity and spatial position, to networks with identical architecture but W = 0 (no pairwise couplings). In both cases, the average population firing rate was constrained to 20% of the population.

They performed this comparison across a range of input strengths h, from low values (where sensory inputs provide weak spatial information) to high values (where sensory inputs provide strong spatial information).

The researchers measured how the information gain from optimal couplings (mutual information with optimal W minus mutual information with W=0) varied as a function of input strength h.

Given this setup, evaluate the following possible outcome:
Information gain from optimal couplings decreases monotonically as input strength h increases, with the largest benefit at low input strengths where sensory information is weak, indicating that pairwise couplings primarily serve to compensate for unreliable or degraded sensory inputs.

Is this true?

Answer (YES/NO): YES